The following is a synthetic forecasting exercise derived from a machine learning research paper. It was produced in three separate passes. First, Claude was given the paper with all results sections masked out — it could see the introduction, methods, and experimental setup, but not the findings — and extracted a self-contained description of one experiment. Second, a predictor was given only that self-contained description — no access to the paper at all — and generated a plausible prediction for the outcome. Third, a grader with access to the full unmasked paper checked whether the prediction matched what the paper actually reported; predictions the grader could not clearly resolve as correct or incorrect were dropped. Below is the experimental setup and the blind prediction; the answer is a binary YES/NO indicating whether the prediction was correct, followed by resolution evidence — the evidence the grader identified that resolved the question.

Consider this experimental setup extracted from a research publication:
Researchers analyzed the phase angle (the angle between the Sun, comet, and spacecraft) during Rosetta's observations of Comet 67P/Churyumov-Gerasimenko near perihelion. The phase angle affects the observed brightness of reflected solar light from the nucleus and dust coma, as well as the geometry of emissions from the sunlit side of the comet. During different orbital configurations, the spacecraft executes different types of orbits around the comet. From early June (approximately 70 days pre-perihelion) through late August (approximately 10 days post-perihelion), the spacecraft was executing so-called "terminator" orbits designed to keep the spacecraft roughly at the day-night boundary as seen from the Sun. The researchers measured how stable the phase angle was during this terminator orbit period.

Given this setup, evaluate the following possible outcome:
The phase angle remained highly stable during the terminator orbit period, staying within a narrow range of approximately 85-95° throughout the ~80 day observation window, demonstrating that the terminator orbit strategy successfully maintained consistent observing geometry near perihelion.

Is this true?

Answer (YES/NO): YES